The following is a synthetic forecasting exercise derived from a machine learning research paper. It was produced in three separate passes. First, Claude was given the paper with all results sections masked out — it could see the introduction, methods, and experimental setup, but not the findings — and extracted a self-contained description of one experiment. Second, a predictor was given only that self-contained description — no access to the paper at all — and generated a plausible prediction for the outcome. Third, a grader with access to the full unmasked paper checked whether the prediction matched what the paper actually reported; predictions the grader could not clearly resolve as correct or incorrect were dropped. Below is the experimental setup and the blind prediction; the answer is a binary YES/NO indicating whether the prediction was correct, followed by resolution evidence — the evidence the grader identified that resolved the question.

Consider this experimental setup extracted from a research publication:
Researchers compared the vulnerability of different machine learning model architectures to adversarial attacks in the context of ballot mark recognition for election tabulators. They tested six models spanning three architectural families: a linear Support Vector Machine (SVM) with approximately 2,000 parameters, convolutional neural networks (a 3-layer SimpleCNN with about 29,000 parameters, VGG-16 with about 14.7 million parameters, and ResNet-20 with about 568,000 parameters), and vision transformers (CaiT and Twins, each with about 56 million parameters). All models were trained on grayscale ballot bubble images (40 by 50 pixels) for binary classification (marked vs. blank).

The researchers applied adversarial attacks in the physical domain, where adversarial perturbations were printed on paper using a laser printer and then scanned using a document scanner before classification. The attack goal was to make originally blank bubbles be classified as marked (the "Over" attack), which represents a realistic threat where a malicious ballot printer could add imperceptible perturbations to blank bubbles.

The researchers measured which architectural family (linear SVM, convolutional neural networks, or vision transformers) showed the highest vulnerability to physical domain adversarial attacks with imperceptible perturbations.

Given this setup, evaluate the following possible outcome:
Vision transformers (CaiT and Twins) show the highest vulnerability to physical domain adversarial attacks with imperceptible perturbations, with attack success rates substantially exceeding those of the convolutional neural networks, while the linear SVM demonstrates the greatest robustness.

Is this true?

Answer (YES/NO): NO